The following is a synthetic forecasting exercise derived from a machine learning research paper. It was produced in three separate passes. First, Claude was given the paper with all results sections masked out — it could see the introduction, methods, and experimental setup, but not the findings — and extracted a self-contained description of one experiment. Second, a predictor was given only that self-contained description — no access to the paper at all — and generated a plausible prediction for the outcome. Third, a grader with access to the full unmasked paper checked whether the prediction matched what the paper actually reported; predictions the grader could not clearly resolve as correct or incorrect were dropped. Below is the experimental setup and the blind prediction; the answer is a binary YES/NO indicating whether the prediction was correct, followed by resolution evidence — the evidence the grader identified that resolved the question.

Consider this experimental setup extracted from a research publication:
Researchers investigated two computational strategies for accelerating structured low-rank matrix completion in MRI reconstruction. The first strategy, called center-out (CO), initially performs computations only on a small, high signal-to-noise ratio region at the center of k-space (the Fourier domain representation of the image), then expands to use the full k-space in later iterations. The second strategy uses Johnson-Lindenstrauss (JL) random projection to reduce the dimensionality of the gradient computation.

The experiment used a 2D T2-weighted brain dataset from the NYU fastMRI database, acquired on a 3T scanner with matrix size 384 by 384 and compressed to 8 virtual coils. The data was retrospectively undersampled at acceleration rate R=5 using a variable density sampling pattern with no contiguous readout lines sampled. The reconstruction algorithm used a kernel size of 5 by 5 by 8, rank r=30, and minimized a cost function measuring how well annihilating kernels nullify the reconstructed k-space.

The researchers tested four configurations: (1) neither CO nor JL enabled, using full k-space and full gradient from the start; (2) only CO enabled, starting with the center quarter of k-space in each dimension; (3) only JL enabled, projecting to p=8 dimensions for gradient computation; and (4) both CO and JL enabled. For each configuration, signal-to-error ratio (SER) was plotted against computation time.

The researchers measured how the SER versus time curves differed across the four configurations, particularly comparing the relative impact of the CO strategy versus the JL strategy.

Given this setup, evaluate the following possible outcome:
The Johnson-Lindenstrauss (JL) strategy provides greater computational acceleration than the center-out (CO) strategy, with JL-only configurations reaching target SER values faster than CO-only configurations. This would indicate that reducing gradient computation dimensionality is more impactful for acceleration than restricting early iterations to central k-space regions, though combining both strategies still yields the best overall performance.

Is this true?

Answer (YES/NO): NO